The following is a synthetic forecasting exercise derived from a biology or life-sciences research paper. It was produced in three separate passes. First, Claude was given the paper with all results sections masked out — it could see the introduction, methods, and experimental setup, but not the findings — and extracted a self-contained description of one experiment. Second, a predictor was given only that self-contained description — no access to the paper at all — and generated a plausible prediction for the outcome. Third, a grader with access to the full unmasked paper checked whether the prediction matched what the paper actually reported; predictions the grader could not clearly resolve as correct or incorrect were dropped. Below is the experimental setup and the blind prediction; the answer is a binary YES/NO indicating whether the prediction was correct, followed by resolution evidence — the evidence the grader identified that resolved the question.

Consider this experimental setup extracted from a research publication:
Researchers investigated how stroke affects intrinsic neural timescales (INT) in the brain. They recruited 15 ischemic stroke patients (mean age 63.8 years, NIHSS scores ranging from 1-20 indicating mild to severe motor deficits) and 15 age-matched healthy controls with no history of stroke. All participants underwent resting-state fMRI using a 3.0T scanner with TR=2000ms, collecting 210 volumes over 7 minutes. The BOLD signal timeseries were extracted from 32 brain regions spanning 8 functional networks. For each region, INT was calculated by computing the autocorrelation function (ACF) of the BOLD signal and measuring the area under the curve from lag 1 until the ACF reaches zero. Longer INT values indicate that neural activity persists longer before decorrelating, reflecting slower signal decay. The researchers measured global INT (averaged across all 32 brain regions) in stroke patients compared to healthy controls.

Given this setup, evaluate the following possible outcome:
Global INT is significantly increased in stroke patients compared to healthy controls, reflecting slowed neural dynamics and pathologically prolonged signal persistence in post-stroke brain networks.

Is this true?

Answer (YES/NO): YES